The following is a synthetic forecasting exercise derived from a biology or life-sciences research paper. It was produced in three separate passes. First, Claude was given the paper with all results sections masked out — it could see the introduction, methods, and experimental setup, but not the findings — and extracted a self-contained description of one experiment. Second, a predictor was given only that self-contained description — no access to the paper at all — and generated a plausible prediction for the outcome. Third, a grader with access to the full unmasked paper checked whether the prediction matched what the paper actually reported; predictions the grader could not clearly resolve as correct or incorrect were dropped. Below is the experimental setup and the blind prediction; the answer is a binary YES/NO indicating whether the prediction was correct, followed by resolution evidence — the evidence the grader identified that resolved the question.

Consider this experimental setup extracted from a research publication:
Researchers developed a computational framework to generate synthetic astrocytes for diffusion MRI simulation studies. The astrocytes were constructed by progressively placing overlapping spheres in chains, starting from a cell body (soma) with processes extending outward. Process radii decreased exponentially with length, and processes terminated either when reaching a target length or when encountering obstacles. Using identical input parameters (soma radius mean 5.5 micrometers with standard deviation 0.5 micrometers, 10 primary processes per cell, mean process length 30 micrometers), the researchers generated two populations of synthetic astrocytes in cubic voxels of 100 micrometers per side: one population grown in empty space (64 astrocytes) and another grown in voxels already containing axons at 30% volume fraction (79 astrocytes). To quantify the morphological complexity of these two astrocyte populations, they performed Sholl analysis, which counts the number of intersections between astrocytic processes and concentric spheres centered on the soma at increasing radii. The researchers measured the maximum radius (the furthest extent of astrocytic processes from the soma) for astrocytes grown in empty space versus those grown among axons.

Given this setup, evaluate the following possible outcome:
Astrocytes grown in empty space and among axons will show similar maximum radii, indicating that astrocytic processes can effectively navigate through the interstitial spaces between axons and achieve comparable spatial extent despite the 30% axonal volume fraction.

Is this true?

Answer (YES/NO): NO